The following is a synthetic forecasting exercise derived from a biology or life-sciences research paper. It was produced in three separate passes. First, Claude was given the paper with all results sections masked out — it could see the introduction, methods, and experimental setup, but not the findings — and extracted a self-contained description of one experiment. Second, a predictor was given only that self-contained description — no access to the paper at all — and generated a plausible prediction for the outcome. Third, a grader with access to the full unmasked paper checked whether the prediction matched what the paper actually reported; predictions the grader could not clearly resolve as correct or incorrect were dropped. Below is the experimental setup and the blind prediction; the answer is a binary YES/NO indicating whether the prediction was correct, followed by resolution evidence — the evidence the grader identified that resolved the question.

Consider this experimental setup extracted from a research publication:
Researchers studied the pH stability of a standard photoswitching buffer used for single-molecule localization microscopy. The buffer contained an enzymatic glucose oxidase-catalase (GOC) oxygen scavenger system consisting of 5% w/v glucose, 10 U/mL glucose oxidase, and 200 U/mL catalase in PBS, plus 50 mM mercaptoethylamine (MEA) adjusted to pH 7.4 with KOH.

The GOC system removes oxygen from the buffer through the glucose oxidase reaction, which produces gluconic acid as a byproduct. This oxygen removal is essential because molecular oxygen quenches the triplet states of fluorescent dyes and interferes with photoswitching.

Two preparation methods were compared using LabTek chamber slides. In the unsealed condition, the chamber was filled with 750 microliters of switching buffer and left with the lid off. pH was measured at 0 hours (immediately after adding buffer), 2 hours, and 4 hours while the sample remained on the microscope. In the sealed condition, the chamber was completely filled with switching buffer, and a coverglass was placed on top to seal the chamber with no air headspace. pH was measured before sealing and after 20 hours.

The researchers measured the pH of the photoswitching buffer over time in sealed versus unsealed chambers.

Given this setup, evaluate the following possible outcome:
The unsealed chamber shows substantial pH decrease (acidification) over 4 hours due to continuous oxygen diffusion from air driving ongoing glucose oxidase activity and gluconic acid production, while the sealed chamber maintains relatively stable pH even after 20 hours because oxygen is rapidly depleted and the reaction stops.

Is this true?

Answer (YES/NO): YES